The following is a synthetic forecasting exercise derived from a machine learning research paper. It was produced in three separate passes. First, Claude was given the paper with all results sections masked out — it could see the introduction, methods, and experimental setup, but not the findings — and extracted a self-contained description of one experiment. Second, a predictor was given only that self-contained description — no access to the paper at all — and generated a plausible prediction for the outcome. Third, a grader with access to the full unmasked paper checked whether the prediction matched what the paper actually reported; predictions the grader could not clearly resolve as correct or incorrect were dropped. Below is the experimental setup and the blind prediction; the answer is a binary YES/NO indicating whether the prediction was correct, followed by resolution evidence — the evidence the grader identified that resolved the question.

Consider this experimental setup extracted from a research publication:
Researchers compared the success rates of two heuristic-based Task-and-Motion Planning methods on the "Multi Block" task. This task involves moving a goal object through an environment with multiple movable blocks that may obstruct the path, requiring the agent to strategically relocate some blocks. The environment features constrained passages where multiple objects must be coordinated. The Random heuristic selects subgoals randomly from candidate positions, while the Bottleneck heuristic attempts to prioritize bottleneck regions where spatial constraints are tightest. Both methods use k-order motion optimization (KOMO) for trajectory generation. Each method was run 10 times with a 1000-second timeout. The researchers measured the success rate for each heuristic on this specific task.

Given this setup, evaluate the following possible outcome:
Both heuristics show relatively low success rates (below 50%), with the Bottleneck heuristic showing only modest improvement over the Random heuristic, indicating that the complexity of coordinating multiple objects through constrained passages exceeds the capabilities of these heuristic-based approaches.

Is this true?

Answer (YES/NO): NO